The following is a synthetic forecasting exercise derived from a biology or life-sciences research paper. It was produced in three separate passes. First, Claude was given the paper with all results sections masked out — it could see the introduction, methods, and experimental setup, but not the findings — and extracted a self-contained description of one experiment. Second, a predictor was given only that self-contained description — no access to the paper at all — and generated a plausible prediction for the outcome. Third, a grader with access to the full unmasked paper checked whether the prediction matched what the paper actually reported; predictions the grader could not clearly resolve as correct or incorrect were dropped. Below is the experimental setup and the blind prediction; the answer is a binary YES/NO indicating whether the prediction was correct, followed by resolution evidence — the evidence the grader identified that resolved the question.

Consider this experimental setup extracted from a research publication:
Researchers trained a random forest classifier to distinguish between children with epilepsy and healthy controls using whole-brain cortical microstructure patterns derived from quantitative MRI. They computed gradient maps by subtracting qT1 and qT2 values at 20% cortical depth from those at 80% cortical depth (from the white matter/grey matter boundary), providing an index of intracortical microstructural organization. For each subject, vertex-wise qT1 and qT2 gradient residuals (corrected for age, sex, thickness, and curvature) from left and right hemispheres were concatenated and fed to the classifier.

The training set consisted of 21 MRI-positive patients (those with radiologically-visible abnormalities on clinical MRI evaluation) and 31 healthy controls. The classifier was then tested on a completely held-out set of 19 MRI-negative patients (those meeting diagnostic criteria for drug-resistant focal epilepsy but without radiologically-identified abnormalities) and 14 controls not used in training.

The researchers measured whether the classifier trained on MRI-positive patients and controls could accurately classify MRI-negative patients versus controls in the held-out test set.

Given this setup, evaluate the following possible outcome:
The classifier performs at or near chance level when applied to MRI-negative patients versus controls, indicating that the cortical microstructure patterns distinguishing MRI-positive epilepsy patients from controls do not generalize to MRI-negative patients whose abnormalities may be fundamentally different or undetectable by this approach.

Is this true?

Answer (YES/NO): NO